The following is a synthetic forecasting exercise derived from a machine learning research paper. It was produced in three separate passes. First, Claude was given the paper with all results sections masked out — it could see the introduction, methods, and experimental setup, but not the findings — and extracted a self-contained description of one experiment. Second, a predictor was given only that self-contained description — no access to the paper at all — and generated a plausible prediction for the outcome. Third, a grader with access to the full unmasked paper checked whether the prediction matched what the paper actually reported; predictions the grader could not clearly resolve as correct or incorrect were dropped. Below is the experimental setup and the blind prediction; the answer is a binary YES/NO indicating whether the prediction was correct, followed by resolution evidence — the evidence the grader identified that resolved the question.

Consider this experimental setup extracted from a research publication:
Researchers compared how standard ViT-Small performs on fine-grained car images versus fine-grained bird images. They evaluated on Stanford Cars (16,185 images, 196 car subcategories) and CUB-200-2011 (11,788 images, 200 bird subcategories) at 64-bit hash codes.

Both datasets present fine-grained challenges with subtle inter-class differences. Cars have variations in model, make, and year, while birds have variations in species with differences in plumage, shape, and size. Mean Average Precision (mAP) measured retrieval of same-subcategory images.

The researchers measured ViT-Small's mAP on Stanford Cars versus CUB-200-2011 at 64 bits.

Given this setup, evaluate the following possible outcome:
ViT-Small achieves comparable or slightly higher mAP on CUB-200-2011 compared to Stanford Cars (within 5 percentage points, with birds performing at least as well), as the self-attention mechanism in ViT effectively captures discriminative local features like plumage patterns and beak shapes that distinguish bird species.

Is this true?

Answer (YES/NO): NO